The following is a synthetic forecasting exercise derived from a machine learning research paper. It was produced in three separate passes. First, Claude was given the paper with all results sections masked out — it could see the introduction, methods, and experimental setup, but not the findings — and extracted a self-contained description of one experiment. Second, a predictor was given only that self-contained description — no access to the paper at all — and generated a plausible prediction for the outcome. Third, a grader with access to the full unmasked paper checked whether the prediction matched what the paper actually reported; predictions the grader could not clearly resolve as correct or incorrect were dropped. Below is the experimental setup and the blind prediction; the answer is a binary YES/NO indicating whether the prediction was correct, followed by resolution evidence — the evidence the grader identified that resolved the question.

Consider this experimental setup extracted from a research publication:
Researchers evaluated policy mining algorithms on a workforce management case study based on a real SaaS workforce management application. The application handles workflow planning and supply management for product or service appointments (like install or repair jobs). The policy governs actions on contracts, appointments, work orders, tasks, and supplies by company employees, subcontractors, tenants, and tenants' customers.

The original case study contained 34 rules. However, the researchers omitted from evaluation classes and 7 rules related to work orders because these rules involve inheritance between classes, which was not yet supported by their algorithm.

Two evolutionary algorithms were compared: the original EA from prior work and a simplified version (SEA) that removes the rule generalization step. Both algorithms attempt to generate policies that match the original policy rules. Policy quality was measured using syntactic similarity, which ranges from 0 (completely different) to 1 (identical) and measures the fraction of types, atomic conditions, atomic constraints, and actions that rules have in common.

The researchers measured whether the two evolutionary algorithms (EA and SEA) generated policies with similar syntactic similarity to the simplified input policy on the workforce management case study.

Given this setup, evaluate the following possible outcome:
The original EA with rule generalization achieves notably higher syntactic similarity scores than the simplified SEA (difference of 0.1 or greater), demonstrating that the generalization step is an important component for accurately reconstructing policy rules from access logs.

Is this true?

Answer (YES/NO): NO